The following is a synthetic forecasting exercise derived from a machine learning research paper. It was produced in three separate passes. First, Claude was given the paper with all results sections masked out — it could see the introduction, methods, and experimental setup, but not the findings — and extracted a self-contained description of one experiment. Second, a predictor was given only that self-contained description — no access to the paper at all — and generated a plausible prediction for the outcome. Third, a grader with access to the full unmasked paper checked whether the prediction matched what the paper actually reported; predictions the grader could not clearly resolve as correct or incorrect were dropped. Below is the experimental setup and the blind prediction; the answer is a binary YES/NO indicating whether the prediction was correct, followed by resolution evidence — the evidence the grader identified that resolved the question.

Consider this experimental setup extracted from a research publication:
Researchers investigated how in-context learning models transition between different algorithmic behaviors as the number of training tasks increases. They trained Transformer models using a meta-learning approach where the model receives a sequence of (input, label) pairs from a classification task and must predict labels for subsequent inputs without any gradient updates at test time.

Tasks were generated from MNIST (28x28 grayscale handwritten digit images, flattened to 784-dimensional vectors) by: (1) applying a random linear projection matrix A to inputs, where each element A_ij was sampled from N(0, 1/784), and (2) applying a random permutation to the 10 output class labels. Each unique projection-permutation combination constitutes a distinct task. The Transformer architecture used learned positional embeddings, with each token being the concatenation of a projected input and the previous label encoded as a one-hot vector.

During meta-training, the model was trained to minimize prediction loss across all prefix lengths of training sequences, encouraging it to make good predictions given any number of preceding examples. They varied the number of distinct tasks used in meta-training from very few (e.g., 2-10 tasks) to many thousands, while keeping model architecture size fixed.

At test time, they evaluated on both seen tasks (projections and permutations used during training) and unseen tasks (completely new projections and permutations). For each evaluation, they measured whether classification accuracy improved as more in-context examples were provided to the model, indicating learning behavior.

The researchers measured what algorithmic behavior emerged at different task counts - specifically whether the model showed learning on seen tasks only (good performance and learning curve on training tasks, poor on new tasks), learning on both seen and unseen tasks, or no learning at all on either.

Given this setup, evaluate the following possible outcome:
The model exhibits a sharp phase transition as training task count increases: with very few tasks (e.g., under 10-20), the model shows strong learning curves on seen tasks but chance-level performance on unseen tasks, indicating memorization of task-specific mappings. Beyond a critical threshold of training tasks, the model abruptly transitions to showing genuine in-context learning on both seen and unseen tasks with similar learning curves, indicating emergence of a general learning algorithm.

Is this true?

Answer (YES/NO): NO